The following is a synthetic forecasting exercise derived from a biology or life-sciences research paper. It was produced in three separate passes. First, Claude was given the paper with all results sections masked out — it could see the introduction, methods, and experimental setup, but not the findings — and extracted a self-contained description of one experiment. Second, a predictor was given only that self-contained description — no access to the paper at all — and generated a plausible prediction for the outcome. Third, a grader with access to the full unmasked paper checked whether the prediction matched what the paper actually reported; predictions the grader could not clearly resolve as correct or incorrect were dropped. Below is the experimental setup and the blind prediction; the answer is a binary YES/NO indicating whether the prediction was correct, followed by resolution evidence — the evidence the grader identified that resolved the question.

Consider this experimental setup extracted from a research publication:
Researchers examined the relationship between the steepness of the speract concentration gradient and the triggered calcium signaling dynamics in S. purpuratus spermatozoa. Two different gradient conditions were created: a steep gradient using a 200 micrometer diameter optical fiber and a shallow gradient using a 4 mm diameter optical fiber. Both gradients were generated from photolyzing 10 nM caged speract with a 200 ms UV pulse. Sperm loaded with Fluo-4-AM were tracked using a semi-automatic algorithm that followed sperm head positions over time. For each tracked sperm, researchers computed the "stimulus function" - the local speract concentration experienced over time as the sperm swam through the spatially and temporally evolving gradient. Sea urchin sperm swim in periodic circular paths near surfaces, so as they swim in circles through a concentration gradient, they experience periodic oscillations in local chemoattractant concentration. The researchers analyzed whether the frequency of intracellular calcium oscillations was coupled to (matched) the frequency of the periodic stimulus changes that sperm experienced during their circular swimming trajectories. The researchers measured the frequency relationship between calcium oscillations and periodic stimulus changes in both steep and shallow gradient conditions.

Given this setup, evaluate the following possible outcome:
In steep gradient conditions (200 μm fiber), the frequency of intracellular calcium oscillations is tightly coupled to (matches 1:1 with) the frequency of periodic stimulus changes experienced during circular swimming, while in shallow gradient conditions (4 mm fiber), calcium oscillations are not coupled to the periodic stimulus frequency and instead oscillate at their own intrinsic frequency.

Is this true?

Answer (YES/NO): YES